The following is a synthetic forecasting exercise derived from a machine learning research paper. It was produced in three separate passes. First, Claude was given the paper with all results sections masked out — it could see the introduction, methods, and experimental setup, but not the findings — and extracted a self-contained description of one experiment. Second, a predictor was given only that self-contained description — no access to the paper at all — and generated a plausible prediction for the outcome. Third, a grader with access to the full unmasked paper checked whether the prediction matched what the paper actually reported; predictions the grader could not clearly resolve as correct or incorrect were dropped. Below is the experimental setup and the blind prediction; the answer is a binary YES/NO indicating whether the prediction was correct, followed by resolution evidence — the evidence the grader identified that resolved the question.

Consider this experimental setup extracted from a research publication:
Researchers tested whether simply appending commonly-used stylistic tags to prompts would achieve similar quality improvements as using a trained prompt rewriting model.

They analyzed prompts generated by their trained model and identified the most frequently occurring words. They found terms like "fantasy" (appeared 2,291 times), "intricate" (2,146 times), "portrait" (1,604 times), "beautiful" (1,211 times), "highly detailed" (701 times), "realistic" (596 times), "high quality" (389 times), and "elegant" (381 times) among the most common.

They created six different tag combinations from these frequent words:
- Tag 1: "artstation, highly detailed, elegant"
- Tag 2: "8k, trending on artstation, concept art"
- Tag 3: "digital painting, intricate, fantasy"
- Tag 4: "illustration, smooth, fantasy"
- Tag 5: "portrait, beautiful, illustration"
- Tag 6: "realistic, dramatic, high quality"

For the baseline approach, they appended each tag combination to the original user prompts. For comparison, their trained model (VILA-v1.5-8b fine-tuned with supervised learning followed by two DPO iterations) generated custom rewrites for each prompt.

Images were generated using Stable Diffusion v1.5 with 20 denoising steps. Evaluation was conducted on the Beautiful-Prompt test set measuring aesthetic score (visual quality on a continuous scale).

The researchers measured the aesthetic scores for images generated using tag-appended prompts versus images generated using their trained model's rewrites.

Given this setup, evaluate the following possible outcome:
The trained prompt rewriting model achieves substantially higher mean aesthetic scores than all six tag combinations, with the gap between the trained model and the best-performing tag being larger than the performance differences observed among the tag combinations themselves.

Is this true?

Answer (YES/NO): YES